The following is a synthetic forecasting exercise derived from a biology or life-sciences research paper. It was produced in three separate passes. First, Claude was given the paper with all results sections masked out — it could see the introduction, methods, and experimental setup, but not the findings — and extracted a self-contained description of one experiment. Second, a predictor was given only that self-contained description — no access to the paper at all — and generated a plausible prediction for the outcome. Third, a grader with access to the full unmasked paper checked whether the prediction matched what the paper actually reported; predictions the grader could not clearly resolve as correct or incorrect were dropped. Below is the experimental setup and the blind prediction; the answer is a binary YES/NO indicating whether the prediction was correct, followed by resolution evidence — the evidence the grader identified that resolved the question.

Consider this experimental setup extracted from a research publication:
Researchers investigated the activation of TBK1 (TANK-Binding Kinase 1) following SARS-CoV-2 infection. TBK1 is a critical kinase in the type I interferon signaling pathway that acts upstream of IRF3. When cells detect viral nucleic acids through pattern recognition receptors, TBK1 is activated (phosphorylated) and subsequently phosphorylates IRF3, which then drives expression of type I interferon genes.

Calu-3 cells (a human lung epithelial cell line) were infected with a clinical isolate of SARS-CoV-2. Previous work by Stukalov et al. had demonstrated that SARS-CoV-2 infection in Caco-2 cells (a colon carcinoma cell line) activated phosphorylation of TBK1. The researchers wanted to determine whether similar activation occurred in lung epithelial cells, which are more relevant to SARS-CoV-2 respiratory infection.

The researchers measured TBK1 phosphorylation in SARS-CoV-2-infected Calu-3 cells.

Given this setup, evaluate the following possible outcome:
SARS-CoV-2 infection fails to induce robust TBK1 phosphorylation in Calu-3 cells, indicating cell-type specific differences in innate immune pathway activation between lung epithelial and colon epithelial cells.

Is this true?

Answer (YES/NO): NO